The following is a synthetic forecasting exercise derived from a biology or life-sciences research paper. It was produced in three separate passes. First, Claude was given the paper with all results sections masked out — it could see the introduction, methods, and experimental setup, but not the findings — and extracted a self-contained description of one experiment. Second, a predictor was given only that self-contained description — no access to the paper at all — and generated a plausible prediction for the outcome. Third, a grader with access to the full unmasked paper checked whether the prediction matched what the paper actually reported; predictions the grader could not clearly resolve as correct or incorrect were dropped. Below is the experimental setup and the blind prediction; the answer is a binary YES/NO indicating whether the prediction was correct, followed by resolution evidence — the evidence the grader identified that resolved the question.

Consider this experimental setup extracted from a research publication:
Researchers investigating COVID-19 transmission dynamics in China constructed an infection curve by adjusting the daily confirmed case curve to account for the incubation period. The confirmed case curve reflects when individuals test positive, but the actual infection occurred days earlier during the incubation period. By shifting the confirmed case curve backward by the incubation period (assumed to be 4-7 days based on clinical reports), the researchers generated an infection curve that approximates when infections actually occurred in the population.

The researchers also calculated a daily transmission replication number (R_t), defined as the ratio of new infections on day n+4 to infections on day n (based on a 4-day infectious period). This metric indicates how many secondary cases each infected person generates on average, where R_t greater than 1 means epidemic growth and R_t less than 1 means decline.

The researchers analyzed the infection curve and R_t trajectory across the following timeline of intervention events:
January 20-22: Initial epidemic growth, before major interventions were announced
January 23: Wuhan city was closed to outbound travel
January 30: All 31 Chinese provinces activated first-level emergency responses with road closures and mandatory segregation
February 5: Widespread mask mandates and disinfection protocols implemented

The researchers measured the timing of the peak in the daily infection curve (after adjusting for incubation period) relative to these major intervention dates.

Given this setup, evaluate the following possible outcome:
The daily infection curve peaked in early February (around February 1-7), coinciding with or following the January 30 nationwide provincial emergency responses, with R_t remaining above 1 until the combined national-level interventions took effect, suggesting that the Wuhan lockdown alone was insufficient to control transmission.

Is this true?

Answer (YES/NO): NO